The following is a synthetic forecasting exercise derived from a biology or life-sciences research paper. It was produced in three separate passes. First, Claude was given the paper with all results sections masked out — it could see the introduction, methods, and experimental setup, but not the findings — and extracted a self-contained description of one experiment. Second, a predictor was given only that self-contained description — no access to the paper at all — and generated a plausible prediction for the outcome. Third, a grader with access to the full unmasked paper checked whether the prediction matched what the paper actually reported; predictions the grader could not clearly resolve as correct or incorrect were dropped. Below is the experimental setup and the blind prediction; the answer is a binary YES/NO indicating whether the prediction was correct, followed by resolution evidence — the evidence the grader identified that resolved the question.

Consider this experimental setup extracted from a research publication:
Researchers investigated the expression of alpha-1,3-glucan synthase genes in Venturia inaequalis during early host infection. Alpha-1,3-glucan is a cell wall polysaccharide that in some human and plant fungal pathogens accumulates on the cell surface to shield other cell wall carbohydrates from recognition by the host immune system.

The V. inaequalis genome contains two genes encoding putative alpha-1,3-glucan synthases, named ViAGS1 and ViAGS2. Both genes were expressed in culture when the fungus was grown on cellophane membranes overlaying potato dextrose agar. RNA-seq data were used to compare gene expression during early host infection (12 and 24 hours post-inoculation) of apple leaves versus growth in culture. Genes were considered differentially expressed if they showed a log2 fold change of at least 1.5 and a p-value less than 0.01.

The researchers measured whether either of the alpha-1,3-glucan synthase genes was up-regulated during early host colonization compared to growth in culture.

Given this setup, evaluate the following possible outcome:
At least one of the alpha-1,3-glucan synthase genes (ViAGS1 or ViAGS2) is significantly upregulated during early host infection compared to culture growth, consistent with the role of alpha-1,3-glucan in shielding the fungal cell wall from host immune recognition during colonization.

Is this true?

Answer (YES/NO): YES